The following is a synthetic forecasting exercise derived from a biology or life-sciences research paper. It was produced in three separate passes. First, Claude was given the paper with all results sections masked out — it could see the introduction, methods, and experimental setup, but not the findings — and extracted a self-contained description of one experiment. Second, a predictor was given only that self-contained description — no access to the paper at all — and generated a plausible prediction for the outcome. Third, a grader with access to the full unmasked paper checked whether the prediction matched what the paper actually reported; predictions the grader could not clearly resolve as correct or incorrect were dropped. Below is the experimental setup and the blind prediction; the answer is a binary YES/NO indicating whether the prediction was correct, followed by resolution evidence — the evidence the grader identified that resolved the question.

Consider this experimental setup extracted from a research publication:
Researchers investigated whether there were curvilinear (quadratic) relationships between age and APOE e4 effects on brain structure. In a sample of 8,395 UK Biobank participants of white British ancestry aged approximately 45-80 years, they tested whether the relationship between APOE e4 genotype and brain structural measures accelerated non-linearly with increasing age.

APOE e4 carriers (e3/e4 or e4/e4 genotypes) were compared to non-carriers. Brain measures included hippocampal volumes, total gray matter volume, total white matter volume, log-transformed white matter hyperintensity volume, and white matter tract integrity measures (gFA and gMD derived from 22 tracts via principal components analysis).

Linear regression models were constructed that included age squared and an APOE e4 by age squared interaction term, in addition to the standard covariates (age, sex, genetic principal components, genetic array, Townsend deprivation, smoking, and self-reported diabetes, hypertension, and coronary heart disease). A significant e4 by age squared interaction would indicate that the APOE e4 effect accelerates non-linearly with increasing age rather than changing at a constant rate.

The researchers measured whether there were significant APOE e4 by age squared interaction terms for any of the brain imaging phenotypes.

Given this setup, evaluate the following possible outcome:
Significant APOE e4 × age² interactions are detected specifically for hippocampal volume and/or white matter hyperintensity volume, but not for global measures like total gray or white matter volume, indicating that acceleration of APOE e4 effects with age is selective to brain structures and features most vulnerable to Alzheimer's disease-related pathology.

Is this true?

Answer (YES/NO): NO